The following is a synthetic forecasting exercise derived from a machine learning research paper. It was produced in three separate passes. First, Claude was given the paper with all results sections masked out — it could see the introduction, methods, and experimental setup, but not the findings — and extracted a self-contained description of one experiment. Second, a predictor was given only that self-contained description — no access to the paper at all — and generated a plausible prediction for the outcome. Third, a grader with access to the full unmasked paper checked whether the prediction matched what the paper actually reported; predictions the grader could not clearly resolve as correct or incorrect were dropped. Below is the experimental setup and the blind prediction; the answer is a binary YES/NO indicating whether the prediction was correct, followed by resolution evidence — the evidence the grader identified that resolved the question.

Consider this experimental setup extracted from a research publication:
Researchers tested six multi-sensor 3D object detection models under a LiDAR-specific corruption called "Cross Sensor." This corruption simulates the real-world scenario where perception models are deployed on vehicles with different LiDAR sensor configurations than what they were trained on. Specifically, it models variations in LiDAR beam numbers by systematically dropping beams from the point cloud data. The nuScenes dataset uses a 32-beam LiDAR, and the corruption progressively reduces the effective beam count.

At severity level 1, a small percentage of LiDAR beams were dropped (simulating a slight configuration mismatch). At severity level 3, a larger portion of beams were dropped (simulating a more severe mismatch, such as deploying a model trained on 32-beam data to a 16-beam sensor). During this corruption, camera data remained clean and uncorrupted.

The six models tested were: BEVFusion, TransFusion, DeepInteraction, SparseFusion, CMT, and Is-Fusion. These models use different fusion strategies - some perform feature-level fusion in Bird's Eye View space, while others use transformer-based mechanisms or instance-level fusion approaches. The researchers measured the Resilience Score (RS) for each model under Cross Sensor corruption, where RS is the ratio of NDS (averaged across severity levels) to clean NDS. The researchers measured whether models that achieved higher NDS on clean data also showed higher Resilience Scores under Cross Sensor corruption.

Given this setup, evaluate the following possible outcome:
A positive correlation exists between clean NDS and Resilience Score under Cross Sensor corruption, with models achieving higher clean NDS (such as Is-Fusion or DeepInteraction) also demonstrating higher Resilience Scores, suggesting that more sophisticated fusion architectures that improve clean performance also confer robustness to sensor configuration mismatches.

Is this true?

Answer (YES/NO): NO